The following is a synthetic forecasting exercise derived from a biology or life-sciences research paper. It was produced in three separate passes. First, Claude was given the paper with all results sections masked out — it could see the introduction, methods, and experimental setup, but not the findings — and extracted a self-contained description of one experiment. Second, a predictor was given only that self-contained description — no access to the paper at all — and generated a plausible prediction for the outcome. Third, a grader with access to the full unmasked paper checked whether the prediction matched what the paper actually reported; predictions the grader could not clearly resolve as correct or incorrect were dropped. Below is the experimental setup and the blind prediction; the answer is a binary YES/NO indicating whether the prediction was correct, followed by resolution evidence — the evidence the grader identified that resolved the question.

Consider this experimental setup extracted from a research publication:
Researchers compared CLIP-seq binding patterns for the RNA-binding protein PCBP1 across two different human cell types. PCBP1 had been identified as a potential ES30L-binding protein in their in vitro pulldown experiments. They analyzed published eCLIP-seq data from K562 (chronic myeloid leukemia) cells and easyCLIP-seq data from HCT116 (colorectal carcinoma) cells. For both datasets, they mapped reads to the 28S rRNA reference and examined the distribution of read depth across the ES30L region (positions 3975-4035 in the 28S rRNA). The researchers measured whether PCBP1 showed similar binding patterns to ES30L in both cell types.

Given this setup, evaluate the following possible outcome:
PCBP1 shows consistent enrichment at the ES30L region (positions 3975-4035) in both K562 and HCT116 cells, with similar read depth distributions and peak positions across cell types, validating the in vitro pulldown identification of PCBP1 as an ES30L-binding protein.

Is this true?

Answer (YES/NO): NO